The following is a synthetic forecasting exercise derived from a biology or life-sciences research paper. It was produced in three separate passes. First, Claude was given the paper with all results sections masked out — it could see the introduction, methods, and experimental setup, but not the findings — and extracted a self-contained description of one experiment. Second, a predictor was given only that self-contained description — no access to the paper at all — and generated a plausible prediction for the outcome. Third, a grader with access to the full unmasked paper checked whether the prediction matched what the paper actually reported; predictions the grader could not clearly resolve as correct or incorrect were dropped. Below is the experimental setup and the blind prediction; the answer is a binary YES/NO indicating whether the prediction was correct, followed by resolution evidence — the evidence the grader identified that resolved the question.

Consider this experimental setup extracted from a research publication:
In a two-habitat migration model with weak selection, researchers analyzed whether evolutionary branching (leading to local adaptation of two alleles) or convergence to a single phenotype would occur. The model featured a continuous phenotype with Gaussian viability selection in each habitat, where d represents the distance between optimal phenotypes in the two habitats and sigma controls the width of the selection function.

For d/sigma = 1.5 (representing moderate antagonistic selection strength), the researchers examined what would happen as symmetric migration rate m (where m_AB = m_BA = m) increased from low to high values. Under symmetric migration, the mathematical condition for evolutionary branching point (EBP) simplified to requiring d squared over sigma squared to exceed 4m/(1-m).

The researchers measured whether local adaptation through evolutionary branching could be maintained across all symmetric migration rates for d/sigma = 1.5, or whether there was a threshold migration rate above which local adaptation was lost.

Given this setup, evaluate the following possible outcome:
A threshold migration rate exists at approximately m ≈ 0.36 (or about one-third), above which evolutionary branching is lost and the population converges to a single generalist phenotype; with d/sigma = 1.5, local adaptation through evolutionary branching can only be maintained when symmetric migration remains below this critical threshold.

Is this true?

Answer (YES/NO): YES